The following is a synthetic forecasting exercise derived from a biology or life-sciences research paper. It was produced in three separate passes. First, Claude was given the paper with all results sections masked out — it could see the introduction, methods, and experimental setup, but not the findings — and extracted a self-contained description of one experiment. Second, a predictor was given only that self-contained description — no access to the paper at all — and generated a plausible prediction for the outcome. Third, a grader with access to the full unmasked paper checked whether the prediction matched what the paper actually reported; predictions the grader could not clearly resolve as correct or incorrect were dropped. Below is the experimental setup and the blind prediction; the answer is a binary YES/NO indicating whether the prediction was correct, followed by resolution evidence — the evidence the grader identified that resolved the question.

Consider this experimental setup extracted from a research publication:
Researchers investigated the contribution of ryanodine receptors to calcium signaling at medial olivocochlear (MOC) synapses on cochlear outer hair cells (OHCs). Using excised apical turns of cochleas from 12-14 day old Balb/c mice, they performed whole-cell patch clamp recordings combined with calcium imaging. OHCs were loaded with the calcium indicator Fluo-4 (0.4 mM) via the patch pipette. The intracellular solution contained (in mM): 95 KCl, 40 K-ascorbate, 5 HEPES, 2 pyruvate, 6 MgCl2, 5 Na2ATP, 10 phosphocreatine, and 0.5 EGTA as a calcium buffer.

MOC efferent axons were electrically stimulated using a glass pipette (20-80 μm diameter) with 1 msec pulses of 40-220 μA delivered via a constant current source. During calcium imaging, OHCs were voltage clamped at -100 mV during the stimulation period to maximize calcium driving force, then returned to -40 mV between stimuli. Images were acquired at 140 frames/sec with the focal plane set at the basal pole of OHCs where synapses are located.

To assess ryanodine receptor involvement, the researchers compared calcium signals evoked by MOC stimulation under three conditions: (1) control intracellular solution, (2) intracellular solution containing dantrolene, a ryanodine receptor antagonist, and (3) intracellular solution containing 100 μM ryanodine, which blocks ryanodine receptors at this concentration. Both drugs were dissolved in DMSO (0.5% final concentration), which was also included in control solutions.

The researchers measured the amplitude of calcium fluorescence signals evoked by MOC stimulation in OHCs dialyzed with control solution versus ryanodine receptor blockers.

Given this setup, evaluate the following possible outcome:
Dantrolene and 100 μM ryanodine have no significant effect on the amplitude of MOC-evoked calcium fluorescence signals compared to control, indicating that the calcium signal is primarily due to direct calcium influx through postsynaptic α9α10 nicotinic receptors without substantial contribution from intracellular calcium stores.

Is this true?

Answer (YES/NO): YES